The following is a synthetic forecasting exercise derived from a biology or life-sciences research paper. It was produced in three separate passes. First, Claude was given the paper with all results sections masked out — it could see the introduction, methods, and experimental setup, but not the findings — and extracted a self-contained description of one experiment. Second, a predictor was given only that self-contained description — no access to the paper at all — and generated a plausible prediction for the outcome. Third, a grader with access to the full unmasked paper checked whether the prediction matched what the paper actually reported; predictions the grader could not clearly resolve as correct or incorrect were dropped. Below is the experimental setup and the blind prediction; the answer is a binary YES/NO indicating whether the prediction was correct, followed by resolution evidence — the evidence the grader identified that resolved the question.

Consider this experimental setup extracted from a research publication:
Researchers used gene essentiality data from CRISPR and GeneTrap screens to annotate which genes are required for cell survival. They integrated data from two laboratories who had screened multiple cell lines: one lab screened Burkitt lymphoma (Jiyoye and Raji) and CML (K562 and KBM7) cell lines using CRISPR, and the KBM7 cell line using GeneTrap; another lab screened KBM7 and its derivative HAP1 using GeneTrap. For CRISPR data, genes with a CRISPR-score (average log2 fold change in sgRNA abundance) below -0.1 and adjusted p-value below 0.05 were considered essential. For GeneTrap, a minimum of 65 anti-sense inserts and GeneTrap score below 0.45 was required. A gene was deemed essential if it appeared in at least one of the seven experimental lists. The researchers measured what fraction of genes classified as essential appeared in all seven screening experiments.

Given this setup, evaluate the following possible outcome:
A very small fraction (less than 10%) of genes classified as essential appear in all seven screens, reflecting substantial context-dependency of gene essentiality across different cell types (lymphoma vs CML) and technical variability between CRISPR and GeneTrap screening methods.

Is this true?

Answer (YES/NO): NO